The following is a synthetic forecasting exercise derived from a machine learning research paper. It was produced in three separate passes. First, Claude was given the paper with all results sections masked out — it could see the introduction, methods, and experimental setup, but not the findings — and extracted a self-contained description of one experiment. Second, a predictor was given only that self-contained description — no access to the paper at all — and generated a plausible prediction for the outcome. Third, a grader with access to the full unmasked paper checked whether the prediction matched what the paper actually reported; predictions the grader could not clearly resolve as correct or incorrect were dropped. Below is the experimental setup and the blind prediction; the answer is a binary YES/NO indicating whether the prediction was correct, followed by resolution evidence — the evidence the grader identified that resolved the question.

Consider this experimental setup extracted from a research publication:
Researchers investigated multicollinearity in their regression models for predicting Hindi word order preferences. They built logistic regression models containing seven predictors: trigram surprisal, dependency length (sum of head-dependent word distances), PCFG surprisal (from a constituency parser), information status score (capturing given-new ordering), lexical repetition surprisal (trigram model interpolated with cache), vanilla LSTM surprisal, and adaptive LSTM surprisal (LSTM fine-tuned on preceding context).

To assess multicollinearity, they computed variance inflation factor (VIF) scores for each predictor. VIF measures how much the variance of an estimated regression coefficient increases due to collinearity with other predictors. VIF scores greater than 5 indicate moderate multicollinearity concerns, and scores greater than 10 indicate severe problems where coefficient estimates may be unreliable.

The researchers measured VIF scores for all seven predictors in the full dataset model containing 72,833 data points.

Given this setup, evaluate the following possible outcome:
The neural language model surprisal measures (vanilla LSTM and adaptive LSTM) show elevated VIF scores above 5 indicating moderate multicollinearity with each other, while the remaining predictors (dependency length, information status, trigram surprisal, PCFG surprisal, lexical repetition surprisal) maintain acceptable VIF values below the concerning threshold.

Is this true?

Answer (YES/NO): NO